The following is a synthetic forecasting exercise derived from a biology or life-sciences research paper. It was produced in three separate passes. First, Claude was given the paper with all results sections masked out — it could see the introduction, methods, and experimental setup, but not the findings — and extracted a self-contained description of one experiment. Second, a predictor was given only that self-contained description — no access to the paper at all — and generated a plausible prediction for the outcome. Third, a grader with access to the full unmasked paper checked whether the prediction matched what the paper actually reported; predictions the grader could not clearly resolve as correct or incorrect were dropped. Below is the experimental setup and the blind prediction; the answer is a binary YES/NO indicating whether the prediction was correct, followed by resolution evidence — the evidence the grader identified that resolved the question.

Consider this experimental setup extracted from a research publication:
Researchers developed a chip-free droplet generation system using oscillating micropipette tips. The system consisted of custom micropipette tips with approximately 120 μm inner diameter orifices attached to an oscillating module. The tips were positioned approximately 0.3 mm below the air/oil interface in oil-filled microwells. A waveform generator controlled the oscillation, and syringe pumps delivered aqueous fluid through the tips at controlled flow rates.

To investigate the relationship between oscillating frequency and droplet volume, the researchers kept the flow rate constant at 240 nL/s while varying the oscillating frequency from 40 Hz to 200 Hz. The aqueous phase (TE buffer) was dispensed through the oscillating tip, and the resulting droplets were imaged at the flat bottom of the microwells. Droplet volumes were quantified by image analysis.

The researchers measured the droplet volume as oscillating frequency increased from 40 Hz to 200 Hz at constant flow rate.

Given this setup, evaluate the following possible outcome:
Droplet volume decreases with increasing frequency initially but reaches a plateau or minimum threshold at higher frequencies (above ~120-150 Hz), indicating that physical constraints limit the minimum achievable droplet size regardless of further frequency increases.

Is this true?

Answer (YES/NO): NO